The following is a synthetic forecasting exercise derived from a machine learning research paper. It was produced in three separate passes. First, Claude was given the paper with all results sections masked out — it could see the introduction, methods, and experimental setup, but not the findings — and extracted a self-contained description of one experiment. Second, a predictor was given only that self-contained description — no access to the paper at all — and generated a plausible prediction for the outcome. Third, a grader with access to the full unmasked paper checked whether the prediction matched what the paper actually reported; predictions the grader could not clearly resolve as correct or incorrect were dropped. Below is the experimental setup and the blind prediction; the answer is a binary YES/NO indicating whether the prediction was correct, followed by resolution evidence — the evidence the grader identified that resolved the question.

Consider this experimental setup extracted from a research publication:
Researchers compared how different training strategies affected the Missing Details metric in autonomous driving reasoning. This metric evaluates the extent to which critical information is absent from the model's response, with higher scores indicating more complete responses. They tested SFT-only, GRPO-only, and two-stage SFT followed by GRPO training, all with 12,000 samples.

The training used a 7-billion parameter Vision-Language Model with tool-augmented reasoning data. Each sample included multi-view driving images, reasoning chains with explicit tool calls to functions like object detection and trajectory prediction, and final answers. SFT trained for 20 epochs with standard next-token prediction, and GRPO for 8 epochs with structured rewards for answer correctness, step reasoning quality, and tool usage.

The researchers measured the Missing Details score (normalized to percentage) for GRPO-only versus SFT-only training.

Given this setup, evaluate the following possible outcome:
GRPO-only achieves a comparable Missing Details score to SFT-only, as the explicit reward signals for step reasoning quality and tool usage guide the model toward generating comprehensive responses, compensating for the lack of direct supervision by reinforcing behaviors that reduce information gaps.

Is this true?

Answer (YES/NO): NO